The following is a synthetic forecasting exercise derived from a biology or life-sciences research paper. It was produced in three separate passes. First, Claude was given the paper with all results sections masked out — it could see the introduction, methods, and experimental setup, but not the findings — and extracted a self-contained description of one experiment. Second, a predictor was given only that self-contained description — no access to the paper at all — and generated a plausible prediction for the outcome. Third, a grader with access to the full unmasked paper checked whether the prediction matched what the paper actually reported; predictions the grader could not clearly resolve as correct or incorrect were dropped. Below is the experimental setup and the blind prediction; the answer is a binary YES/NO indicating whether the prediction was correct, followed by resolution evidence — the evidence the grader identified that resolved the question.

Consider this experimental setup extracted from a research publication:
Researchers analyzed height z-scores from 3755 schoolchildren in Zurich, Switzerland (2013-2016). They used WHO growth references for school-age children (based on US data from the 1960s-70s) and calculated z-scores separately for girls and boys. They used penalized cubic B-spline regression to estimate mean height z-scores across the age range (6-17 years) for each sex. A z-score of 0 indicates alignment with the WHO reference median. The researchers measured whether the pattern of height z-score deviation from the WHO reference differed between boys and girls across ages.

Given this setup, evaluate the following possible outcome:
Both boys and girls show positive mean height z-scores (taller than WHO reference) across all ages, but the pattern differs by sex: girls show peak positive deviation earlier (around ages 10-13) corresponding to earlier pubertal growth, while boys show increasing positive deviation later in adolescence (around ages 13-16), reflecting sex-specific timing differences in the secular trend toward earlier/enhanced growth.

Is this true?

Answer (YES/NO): NO